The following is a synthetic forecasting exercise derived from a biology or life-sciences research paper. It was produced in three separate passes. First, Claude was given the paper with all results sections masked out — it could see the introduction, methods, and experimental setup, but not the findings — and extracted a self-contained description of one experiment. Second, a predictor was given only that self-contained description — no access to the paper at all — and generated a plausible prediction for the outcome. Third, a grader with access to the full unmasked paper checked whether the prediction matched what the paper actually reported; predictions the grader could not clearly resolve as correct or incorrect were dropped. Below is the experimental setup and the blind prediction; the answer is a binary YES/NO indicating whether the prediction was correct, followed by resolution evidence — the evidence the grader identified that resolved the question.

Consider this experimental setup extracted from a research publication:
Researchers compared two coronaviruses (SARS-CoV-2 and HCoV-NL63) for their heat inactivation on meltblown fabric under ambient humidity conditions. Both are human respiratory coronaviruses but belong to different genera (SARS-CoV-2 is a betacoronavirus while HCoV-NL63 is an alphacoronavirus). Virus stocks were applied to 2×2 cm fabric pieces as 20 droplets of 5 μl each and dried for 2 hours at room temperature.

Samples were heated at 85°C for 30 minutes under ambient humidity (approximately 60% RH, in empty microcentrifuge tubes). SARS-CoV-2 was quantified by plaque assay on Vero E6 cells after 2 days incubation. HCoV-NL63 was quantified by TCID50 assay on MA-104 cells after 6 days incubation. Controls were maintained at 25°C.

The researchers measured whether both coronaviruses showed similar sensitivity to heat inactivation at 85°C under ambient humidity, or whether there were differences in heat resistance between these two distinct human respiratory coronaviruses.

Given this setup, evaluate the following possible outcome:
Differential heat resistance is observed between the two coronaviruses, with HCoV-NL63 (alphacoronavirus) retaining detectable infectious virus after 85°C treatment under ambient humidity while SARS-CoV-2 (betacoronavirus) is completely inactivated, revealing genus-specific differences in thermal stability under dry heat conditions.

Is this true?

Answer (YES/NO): YES